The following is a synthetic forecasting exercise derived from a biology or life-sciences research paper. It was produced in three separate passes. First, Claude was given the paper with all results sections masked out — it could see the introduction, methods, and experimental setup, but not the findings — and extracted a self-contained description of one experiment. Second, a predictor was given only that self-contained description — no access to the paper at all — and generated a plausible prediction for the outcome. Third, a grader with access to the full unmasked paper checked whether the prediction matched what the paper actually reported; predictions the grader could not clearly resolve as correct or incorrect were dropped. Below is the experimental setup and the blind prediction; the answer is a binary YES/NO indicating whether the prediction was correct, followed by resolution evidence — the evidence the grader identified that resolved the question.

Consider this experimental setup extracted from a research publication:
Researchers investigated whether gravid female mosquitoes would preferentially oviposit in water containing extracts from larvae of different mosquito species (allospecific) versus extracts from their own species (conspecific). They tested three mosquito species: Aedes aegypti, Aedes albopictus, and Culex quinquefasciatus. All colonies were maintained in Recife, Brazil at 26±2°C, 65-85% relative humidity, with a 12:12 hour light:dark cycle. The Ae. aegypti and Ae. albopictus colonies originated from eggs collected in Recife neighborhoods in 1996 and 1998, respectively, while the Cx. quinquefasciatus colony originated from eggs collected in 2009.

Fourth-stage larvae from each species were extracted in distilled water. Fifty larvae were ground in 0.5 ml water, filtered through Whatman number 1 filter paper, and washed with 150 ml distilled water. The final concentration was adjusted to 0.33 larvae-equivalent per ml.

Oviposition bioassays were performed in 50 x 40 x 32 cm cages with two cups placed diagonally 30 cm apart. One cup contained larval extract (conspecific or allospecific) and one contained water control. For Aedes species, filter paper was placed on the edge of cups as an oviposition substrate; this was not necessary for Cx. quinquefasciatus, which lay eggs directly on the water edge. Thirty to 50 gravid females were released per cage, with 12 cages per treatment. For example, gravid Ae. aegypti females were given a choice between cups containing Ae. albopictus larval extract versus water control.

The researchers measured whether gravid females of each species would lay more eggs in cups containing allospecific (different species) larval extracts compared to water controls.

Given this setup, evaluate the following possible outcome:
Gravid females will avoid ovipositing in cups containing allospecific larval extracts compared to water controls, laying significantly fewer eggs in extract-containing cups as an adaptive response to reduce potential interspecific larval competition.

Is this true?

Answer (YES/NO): NO